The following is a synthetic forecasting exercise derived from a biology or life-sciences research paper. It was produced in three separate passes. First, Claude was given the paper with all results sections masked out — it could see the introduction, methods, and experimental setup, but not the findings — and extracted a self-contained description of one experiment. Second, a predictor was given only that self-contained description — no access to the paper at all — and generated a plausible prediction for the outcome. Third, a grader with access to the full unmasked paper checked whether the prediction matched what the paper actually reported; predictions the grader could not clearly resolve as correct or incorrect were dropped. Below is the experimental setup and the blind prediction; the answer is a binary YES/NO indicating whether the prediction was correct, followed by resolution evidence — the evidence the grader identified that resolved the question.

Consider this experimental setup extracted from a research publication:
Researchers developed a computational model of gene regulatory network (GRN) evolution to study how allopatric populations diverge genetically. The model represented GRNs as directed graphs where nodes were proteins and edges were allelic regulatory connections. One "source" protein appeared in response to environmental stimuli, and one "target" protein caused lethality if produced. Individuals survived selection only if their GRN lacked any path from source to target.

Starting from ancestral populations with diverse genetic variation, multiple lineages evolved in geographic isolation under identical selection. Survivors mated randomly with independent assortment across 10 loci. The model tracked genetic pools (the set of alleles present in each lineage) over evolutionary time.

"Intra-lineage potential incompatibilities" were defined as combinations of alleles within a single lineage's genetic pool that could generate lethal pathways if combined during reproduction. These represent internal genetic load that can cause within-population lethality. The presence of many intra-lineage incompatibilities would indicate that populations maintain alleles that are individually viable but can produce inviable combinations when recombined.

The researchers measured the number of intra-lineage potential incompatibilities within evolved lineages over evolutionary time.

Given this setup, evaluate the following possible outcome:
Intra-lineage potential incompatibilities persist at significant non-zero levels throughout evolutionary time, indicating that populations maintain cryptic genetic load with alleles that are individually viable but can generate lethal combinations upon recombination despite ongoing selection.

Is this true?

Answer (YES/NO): NO